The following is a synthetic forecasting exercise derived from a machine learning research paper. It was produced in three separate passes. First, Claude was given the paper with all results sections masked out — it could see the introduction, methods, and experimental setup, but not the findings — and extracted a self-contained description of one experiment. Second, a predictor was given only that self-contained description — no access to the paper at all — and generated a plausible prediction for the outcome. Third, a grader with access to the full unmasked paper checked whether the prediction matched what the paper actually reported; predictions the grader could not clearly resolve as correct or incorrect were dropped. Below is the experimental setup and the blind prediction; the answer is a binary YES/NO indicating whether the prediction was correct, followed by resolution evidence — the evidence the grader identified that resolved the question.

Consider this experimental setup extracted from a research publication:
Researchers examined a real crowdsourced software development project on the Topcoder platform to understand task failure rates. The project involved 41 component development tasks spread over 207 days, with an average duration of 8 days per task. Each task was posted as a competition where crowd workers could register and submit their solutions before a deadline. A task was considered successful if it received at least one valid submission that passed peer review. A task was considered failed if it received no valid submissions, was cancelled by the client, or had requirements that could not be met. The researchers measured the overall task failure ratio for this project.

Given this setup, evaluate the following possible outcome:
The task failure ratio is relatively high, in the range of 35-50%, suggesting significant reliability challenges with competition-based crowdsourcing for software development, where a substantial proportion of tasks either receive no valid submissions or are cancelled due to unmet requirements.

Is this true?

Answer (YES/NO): YES